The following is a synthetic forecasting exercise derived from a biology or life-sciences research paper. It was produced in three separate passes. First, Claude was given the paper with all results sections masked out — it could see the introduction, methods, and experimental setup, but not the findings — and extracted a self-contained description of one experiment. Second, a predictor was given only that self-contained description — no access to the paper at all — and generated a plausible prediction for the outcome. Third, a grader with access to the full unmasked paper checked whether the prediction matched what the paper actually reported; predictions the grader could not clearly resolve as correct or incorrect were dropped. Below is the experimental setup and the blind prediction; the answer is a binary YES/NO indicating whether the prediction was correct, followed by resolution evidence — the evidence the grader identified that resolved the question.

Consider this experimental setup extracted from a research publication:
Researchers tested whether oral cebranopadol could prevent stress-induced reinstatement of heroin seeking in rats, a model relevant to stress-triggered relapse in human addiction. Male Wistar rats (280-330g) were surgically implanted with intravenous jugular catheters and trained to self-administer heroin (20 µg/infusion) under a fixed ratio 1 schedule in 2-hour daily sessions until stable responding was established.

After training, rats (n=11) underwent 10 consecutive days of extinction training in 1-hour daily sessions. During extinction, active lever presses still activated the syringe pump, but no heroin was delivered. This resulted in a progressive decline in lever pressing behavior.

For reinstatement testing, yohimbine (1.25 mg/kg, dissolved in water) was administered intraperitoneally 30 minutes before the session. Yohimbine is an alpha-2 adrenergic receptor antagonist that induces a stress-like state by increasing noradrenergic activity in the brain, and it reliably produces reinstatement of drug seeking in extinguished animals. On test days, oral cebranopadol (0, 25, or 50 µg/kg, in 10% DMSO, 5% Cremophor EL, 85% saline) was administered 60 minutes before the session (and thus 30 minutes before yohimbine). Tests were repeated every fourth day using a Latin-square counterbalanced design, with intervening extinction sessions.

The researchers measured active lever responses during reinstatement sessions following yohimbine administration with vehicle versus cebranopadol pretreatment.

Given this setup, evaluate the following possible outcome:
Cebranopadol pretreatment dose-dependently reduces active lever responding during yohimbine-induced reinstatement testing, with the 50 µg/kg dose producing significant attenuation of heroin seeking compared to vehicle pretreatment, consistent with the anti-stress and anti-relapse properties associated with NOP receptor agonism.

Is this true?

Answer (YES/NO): YES